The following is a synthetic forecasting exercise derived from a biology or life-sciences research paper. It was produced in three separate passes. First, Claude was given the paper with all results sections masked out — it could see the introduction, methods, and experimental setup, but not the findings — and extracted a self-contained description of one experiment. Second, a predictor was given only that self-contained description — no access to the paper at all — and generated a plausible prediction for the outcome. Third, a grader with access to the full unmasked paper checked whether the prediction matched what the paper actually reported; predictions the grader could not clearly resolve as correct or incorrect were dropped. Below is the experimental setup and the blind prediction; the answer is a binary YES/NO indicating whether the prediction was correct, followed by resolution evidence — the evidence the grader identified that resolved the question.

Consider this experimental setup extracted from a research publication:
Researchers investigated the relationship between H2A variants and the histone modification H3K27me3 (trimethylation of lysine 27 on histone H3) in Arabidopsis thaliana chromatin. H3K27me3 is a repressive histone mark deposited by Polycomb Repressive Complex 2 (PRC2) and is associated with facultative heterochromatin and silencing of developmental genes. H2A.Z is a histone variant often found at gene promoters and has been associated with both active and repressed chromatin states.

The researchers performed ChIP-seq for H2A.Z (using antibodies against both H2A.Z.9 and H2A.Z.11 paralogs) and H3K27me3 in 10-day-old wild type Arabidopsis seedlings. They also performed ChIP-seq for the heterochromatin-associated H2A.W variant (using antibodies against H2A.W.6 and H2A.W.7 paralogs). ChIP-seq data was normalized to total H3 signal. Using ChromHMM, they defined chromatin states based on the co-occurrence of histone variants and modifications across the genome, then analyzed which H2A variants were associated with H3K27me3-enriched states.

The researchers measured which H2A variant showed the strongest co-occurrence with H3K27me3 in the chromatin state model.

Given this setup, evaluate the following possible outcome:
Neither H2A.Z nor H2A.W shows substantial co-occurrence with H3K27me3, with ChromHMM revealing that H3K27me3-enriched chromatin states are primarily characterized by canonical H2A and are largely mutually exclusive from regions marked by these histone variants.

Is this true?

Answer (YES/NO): NO